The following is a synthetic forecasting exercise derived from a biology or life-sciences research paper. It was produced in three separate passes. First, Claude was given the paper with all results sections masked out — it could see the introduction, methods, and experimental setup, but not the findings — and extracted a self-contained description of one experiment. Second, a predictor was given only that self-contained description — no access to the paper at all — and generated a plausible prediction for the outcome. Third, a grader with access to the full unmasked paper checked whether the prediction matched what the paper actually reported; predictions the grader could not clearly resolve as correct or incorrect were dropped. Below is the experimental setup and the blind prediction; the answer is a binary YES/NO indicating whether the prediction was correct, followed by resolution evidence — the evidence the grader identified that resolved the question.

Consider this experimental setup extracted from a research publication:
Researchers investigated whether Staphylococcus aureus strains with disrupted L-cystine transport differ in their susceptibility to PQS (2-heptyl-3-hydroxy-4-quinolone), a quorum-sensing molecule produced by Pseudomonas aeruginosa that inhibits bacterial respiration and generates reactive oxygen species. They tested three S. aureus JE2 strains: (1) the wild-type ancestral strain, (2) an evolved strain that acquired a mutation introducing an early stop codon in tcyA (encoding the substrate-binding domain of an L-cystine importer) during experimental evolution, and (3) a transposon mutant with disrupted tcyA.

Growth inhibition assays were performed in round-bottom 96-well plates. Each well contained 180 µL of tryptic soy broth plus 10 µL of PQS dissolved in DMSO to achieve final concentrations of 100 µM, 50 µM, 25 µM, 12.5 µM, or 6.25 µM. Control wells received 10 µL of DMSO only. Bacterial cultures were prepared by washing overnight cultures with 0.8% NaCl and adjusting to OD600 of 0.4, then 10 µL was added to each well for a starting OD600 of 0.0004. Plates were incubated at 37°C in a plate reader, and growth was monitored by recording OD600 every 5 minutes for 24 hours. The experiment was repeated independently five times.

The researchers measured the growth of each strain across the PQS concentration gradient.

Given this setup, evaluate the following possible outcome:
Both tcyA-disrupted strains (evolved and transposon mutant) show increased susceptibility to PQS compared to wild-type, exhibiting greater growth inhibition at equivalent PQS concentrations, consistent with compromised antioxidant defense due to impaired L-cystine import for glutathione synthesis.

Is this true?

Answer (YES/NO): NO